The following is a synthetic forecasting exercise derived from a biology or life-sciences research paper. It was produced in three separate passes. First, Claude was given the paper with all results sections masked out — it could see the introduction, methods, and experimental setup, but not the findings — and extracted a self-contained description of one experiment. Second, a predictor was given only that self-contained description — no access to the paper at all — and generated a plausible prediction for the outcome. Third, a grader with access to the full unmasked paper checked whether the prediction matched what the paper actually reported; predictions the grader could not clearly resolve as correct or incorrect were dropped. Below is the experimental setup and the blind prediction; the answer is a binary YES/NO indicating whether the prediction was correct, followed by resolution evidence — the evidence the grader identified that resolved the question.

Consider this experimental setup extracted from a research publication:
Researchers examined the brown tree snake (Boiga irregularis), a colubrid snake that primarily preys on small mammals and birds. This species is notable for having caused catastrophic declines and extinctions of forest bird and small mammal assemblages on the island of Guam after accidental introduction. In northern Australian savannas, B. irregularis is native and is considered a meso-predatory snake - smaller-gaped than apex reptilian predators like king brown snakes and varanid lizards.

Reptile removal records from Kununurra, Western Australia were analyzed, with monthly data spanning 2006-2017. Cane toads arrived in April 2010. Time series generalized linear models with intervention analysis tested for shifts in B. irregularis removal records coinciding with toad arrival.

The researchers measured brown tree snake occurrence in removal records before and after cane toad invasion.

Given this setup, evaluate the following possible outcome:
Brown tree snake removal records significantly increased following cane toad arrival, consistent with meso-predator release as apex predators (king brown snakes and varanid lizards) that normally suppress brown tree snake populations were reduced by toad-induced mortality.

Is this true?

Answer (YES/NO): YES